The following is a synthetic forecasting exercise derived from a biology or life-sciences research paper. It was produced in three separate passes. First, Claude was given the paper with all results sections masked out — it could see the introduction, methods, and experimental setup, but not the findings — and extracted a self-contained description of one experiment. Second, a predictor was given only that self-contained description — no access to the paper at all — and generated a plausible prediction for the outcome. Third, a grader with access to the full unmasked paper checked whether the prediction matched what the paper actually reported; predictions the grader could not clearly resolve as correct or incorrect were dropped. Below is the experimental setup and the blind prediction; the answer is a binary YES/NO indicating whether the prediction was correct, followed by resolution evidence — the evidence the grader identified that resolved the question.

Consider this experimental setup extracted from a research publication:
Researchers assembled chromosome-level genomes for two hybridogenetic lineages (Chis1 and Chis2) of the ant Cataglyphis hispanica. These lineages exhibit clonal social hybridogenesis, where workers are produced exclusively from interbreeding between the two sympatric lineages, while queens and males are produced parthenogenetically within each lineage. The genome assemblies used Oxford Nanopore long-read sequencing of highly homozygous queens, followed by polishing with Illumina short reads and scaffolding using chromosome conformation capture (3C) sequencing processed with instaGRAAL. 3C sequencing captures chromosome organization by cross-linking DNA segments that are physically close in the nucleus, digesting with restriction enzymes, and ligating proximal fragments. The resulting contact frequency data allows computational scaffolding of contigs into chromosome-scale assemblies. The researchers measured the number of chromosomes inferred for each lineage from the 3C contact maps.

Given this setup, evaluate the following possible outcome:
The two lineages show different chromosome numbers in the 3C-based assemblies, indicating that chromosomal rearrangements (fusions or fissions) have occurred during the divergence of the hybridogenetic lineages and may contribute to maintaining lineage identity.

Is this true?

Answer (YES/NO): YES